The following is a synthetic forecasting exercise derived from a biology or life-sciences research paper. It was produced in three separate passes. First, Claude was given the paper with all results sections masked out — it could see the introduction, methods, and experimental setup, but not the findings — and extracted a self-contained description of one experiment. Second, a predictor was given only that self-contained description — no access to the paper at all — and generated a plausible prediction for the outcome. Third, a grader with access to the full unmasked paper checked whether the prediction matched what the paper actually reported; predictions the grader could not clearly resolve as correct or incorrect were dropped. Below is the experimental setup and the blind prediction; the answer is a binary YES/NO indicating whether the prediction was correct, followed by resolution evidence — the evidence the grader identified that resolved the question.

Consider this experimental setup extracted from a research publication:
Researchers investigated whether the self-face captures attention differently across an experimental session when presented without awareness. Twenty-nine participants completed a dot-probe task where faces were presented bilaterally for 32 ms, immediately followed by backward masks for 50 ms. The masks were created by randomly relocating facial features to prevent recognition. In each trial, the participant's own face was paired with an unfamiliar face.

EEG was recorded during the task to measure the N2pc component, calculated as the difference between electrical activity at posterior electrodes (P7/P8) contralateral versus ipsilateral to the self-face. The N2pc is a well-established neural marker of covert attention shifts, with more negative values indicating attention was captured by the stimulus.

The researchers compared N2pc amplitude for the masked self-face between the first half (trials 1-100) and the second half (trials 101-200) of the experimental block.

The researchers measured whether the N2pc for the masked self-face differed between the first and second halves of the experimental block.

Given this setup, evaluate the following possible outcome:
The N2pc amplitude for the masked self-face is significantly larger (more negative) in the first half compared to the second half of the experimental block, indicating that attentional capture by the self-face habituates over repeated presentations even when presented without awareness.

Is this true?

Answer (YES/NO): NO